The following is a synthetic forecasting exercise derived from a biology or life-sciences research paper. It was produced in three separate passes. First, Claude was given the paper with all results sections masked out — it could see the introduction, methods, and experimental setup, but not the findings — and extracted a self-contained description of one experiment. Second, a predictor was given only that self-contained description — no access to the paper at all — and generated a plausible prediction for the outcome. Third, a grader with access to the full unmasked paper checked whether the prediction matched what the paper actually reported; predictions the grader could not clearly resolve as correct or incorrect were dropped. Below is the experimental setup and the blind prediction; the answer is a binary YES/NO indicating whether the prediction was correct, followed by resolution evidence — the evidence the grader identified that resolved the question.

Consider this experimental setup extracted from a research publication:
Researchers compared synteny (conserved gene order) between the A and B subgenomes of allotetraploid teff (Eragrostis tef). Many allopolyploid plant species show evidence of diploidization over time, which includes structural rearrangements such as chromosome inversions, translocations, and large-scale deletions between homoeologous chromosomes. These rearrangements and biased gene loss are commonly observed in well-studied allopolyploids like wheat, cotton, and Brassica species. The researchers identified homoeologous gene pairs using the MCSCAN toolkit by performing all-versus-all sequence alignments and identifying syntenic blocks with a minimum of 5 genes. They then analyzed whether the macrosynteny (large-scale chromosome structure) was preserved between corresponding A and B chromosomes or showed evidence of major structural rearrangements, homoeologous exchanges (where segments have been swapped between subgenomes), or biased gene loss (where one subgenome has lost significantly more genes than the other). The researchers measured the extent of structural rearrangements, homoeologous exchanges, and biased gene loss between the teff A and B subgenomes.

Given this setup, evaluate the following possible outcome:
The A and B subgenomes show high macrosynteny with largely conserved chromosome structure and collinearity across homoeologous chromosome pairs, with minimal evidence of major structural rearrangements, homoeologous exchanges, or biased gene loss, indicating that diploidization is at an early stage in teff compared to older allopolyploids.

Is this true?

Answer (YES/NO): YES